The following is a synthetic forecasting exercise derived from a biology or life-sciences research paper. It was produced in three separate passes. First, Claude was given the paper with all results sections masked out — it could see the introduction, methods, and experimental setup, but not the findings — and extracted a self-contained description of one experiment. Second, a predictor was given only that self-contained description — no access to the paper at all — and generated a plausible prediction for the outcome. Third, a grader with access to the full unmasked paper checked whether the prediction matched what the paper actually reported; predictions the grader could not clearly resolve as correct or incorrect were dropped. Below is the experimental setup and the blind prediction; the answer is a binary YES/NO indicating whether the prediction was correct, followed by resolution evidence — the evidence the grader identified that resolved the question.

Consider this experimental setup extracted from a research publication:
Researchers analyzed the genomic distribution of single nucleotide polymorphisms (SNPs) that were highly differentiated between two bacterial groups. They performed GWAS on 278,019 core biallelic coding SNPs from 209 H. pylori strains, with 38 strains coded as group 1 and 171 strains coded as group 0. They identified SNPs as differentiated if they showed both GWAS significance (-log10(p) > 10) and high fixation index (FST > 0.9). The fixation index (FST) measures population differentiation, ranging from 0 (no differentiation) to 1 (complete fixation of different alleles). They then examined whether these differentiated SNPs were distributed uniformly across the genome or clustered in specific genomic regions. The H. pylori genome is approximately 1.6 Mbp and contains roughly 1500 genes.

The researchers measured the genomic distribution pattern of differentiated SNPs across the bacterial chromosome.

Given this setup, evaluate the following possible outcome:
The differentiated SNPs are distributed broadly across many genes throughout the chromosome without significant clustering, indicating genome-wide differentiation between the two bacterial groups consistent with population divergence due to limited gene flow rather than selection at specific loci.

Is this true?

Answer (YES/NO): NO